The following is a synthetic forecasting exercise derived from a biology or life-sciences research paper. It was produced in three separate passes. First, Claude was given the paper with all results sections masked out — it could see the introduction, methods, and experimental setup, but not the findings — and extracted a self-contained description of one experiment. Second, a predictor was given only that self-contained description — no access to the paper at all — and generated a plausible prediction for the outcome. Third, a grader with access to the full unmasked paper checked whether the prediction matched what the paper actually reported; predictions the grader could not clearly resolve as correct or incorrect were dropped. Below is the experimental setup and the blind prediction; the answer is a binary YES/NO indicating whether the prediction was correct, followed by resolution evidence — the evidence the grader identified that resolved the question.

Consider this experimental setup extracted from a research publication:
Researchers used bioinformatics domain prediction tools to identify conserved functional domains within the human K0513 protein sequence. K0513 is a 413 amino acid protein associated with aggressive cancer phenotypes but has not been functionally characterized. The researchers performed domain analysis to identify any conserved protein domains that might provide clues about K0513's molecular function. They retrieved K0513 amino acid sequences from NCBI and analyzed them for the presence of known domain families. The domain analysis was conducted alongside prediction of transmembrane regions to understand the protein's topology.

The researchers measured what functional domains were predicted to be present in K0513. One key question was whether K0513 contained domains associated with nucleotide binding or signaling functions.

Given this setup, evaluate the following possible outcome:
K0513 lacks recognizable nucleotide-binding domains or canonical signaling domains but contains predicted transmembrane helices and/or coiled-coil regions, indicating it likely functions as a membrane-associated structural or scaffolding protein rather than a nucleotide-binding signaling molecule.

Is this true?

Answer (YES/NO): NO